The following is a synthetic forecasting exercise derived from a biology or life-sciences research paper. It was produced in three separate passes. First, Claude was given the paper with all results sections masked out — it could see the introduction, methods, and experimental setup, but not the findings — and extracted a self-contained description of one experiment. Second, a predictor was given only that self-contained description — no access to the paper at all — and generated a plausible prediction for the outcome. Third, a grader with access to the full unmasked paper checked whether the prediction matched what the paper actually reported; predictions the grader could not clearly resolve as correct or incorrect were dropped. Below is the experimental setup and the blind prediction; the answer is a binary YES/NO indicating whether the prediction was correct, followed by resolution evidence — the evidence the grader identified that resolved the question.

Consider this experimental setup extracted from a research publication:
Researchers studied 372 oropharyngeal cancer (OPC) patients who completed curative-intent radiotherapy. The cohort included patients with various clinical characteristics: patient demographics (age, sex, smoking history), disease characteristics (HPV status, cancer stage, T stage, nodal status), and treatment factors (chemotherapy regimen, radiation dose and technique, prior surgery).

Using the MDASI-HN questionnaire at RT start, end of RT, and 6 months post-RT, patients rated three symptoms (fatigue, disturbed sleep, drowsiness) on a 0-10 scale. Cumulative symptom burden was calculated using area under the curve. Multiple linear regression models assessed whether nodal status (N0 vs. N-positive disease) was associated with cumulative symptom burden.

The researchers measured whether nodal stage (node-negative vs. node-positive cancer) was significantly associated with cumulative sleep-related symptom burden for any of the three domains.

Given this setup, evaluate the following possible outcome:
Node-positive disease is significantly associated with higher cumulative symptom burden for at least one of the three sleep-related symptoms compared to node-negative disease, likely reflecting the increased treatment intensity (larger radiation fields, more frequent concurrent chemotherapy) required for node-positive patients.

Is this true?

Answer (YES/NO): NO